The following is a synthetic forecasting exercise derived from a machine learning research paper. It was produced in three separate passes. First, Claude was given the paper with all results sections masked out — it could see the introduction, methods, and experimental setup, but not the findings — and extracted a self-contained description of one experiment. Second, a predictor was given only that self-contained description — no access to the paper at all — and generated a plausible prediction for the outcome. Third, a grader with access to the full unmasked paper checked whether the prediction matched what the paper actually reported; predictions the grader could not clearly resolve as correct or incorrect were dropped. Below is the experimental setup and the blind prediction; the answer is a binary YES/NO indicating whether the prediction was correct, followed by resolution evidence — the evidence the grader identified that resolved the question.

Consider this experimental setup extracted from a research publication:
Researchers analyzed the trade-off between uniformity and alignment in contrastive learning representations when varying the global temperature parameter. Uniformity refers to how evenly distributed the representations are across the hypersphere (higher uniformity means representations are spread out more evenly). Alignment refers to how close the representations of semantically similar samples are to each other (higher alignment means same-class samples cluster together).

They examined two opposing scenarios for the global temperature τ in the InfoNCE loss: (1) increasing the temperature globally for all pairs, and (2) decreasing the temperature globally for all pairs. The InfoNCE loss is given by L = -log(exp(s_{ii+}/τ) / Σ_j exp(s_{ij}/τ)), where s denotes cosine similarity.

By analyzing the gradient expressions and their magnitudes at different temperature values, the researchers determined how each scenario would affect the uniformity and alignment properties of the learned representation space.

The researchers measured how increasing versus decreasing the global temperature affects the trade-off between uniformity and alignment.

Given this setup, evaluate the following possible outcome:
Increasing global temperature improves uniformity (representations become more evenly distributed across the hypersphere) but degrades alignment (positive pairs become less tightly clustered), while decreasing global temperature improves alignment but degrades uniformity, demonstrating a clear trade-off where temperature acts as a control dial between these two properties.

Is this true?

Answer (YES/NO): NO